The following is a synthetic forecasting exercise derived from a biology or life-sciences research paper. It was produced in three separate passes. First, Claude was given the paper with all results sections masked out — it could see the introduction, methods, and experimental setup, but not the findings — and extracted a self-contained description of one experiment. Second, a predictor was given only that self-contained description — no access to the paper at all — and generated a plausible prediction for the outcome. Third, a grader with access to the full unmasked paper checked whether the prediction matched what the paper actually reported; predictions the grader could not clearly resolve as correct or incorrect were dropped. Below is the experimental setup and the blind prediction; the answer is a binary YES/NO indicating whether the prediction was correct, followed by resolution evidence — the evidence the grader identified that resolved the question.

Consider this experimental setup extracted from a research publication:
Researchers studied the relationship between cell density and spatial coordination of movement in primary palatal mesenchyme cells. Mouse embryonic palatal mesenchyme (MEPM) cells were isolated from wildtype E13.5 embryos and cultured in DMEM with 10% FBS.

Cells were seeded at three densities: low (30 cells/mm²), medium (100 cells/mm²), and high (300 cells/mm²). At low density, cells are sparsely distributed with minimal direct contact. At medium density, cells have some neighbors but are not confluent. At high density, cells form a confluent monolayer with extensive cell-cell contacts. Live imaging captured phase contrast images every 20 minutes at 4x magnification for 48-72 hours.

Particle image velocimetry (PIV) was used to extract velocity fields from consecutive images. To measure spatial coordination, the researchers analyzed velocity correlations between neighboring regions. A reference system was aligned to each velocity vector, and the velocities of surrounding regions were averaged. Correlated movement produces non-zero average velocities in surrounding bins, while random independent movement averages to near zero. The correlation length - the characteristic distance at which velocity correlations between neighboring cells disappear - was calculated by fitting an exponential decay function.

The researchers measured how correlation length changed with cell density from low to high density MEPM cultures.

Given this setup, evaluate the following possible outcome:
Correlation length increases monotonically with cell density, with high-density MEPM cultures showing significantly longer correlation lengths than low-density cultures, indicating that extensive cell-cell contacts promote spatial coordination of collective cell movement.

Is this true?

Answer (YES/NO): YES